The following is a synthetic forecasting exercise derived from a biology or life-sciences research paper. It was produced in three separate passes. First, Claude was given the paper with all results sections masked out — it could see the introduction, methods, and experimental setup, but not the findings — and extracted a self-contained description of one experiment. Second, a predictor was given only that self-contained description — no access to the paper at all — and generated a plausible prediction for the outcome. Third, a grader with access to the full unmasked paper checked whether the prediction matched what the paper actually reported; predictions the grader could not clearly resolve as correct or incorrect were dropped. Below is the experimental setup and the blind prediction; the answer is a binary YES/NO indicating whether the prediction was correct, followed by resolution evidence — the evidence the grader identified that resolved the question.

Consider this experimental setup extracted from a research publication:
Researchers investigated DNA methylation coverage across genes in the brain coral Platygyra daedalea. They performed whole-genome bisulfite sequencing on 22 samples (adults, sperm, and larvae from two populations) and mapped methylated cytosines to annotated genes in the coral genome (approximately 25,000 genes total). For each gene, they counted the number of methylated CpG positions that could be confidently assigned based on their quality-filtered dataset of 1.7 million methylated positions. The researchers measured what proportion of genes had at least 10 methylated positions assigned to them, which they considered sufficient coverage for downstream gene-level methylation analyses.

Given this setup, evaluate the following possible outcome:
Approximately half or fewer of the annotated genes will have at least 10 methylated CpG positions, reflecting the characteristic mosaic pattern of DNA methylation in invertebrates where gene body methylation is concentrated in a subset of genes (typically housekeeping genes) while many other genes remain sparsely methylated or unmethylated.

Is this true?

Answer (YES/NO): YES